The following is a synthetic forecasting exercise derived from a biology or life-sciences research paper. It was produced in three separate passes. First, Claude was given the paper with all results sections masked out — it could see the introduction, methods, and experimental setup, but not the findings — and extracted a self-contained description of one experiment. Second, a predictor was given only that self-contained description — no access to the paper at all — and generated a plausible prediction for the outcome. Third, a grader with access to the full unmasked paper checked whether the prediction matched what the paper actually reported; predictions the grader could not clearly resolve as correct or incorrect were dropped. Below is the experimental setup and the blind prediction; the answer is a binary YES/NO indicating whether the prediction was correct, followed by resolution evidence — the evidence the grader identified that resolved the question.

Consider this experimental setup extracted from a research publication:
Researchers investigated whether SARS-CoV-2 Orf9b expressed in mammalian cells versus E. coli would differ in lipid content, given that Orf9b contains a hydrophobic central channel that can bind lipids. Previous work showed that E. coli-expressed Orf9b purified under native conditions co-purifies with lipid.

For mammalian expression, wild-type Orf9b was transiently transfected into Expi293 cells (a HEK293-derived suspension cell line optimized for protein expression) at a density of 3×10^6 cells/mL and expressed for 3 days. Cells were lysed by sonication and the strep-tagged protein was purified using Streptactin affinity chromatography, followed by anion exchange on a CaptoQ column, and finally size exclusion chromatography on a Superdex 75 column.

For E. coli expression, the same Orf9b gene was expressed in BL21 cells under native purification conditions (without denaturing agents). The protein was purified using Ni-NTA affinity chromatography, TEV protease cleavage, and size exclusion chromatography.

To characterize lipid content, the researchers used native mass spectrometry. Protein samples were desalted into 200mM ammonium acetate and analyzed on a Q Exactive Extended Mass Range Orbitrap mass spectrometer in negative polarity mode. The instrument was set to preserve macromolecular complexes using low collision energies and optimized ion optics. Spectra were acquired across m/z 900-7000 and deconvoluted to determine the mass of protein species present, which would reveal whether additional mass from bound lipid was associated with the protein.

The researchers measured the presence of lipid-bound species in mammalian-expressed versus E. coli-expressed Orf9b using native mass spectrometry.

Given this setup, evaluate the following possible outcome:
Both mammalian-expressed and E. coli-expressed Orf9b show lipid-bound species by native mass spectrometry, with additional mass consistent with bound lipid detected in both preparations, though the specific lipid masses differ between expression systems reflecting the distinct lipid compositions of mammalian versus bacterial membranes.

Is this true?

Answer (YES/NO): NO